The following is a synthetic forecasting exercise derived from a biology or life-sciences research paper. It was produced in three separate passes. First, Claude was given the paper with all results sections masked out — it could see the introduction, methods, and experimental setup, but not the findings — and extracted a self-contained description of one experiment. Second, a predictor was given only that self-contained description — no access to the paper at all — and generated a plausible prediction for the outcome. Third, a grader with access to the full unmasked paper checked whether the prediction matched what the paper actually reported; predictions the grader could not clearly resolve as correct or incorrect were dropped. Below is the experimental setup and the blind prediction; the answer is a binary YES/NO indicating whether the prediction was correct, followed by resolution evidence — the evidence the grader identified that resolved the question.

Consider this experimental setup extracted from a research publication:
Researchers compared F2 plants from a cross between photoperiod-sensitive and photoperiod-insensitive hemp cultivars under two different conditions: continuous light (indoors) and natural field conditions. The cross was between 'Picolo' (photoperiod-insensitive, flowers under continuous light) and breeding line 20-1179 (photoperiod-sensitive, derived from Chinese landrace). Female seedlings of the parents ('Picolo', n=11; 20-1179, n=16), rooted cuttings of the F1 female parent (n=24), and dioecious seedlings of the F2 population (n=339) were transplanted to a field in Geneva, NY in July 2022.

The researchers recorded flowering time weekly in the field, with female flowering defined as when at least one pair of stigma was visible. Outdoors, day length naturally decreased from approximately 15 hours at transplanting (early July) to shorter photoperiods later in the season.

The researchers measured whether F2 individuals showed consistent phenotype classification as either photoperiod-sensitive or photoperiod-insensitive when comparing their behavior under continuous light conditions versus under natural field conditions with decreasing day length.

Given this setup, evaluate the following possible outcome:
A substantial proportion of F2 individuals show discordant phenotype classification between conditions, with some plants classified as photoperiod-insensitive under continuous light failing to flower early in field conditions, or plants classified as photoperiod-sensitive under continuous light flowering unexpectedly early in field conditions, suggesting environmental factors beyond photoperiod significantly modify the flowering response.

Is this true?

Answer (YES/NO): YES